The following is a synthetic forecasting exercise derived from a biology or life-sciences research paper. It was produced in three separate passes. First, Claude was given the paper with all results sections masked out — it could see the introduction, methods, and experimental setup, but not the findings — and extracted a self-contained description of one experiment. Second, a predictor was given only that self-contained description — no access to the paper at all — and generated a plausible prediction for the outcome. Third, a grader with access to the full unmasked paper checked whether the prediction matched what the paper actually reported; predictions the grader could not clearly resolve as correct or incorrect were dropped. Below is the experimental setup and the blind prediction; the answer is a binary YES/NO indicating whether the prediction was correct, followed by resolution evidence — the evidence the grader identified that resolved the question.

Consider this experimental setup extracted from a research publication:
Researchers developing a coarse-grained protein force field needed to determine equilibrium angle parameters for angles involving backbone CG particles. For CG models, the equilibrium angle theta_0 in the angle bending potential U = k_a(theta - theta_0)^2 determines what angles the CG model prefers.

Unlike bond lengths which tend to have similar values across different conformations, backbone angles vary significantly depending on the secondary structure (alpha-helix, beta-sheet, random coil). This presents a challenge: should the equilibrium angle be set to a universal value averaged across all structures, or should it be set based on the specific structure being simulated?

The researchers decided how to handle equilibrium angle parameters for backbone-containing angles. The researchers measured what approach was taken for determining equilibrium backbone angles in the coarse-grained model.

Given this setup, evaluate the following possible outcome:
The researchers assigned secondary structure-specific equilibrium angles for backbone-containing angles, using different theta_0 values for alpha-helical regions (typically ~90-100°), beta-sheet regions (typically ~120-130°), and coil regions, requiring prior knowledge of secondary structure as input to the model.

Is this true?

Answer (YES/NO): NO